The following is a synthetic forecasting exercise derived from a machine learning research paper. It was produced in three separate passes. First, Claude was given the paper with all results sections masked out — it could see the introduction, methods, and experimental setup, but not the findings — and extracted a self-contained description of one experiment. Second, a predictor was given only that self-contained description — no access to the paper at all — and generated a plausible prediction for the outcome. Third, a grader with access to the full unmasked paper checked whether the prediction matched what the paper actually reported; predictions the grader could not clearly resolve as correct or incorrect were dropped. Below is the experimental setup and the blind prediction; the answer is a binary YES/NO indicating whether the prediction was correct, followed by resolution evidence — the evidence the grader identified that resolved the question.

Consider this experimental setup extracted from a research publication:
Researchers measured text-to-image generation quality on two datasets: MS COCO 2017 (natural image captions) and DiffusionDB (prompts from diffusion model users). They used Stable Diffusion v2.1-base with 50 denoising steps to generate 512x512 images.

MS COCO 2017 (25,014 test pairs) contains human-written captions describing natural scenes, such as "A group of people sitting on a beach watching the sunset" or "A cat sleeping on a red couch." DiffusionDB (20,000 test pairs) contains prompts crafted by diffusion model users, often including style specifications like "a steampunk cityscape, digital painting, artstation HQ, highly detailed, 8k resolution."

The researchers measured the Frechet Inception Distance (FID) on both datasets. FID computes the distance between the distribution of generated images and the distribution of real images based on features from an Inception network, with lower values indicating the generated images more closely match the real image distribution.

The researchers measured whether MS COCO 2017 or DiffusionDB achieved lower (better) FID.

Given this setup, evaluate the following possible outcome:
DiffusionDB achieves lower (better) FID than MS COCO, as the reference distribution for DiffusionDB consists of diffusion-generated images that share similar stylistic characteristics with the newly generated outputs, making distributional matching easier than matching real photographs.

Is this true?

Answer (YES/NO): YES